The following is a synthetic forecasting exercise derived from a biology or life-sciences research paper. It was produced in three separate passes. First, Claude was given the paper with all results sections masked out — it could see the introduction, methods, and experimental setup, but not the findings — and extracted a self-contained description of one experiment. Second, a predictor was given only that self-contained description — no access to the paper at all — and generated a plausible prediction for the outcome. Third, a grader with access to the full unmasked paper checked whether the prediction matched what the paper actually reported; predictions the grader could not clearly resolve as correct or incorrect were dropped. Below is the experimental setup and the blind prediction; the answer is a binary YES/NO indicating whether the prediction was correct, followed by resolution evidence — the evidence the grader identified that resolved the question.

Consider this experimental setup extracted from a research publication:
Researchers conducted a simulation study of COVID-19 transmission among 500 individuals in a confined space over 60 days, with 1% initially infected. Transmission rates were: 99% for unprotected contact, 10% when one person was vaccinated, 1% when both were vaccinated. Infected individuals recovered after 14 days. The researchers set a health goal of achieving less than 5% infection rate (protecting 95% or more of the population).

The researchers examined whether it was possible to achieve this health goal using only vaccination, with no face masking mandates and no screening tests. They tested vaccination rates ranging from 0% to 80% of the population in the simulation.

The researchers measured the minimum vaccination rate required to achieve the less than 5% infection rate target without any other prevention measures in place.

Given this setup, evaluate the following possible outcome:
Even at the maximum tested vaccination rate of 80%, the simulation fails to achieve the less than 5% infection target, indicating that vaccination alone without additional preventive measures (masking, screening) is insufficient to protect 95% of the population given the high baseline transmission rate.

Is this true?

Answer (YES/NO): YES